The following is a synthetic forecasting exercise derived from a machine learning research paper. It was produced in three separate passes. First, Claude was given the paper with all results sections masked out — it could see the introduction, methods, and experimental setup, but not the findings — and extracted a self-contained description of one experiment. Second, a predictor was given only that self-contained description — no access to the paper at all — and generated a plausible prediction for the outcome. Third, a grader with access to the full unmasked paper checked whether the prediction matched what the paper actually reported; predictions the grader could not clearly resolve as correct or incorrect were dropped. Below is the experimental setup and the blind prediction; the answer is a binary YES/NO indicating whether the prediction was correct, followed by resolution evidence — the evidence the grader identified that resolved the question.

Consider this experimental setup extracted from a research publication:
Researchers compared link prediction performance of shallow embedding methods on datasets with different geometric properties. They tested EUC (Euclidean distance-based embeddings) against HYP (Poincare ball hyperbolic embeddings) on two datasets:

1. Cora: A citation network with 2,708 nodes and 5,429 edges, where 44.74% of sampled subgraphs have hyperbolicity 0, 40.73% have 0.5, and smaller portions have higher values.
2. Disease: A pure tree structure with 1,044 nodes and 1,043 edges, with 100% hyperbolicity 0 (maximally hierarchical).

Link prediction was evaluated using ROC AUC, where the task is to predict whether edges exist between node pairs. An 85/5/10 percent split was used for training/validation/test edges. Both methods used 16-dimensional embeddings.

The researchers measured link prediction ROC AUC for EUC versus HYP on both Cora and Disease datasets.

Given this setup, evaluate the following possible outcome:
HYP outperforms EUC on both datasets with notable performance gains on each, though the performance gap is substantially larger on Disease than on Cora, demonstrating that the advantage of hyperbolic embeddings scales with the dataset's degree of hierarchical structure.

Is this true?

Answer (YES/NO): NO